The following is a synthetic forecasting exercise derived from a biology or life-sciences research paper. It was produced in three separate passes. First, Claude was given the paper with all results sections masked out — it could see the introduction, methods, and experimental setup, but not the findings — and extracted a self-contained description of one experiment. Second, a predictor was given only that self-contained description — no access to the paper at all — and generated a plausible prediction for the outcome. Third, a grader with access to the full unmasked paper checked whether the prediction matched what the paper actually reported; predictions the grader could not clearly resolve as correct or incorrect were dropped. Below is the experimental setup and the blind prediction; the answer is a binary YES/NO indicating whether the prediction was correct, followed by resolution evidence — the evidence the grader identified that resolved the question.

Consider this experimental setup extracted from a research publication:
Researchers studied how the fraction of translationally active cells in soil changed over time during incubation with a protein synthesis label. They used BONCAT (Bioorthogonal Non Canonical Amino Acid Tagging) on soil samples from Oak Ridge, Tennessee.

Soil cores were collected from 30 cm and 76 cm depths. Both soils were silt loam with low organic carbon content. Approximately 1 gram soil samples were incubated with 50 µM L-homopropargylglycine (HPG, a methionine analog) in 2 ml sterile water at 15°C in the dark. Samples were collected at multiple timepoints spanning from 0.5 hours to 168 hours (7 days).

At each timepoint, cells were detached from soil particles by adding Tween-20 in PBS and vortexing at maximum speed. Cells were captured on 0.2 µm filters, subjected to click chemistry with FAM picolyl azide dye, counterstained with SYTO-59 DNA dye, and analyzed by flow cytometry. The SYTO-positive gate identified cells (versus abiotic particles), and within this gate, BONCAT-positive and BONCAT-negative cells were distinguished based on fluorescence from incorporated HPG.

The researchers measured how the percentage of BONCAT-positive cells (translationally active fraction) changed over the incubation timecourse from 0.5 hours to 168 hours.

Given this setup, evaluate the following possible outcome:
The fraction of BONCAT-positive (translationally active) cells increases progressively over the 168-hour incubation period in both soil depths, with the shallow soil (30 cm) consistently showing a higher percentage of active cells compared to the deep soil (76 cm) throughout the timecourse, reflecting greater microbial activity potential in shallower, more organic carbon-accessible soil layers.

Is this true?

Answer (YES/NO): NO